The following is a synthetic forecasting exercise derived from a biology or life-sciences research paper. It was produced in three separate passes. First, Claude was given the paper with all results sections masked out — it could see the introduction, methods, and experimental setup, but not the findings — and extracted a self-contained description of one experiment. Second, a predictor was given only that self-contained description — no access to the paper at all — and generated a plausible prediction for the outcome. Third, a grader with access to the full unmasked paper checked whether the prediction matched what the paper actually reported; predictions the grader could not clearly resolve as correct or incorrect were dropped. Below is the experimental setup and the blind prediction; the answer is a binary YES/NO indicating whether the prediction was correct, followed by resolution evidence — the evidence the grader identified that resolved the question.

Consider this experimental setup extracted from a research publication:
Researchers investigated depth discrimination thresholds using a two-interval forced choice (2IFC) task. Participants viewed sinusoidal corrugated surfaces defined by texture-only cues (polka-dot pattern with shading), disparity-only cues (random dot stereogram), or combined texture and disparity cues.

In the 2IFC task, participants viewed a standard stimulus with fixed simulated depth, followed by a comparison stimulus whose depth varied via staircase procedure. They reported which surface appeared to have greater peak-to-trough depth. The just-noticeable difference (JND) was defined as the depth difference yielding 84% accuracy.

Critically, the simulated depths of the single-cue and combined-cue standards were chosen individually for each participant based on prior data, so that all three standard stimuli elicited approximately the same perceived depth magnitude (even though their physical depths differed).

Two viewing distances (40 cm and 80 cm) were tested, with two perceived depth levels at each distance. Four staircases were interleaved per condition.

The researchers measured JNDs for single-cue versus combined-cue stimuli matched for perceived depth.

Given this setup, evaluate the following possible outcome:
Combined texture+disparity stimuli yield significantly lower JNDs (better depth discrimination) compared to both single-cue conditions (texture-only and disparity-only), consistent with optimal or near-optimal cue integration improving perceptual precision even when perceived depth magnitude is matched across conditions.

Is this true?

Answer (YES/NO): YES